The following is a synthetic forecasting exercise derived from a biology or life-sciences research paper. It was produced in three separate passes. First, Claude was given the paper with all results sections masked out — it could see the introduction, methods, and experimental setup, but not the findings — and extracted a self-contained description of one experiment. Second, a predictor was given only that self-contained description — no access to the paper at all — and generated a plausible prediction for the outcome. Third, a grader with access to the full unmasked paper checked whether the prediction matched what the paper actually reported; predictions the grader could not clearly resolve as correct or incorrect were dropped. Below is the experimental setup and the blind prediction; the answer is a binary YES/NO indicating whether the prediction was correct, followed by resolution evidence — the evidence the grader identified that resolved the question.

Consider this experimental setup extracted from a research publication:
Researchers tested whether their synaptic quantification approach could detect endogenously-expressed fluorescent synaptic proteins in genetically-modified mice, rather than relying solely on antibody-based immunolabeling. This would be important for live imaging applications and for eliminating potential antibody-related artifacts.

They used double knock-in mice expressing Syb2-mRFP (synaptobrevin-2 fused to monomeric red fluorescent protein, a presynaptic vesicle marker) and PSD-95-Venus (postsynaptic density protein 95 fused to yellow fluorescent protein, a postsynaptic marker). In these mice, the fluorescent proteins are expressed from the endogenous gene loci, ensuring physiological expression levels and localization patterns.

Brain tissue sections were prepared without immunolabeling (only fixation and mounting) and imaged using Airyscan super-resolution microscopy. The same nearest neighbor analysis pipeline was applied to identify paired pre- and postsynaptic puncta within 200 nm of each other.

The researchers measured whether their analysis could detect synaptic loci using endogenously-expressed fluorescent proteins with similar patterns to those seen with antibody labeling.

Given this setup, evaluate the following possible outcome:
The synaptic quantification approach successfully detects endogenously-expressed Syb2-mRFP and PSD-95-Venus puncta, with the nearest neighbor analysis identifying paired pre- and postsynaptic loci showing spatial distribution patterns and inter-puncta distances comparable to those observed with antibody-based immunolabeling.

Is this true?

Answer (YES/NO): YES